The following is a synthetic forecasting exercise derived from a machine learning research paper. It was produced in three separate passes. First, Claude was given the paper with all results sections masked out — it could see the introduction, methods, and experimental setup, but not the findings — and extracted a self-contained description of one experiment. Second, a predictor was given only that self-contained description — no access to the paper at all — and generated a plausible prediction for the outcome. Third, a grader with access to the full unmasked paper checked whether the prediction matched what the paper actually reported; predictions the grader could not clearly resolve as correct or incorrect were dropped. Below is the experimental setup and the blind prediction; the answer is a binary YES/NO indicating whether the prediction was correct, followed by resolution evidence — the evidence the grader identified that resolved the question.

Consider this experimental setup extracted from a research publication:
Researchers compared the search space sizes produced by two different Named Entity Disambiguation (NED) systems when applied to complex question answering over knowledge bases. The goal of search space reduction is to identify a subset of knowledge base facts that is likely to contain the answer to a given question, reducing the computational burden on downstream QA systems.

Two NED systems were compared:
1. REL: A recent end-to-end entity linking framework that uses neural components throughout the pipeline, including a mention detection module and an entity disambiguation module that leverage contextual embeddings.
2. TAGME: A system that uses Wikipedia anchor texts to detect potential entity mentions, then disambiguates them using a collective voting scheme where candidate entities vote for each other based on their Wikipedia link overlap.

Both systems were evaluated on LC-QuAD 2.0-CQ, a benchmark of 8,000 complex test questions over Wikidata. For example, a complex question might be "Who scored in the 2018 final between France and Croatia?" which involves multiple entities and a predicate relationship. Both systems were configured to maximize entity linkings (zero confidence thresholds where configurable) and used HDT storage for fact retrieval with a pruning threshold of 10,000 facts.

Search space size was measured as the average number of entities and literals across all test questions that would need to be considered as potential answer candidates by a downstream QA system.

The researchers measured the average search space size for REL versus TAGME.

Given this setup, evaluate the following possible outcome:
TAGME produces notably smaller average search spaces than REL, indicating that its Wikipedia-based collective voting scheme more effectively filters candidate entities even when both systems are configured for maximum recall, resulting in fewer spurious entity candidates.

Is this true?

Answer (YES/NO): NO